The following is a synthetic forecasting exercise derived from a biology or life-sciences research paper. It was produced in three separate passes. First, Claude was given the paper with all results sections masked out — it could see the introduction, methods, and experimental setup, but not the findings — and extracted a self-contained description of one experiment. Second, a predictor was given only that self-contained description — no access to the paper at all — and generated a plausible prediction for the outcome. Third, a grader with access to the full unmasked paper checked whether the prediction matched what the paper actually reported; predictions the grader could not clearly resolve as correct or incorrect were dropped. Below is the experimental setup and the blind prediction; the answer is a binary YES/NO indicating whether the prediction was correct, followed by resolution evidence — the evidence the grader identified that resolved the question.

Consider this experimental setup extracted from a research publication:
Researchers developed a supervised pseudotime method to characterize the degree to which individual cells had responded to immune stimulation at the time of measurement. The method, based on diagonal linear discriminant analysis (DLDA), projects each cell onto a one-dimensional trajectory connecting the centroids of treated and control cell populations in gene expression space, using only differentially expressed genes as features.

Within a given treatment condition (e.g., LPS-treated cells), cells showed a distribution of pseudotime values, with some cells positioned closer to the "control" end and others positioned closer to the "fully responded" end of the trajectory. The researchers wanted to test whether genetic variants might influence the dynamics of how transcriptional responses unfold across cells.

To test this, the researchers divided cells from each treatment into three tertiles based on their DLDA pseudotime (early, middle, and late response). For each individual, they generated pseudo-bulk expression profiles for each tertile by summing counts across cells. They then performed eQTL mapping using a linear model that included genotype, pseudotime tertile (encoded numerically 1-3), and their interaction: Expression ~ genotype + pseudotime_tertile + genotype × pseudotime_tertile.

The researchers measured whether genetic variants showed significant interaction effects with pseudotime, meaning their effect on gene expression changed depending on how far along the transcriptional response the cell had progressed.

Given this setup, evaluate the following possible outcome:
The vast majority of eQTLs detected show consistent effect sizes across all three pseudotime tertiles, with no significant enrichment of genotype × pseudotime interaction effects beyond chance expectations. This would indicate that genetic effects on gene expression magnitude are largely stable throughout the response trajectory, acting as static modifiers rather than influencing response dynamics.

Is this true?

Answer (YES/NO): NO